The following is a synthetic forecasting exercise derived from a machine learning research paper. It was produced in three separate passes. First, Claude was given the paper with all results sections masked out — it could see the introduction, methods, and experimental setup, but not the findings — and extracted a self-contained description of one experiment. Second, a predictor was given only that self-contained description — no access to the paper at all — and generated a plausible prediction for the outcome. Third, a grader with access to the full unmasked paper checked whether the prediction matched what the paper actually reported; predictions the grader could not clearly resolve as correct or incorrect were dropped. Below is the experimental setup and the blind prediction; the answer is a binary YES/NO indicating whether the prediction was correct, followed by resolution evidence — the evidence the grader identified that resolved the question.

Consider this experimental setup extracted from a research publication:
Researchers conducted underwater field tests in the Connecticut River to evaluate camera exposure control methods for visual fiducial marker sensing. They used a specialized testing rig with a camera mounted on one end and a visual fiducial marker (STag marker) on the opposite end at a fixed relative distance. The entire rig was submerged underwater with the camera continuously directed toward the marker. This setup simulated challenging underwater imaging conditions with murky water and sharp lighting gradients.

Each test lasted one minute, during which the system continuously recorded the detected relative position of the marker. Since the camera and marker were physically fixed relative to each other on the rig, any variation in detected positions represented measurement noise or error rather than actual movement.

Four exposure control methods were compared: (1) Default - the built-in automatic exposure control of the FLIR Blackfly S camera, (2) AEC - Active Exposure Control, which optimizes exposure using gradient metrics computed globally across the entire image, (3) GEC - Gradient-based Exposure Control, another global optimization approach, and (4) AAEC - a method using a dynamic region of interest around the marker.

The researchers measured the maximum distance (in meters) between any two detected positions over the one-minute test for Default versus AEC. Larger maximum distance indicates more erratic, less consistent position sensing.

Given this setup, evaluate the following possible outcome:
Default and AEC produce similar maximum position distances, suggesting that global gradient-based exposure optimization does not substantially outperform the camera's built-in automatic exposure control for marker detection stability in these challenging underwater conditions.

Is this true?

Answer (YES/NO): NO